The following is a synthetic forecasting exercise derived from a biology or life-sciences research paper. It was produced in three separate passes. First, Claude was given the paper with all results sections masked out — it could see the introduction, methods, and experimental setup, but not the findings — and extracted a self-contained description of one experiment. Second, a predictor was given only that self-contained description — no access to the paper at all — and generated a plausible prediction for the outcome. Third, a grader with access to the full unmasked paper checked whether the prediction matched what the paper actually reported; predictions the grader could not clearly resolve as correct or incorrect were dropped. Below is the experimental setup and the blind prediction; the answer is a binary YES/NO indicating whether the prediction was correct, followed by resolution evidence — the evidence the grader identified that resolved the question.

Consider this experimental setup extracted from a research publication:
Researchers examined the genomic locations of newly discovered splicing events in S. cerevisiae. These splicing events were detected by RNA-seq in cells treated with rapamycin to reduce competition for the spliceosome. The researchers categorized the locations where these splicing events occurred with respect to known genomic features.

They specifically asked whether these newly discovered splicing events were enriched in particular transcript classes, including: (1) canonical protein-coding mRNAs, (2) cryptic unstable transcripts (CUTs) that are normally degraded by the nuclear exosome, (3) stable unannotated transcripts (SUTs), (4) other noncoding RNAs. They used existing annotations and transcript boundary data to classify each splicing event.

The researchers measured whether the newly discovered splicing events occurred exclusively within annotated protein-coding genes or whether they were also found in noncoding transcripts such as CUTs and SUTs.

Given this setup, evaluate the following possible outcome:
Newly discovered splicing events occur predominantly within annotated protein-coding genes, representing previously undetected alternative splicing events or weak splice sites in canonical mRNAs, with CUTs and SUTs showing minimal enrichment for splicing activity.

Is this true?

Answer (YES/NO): NO